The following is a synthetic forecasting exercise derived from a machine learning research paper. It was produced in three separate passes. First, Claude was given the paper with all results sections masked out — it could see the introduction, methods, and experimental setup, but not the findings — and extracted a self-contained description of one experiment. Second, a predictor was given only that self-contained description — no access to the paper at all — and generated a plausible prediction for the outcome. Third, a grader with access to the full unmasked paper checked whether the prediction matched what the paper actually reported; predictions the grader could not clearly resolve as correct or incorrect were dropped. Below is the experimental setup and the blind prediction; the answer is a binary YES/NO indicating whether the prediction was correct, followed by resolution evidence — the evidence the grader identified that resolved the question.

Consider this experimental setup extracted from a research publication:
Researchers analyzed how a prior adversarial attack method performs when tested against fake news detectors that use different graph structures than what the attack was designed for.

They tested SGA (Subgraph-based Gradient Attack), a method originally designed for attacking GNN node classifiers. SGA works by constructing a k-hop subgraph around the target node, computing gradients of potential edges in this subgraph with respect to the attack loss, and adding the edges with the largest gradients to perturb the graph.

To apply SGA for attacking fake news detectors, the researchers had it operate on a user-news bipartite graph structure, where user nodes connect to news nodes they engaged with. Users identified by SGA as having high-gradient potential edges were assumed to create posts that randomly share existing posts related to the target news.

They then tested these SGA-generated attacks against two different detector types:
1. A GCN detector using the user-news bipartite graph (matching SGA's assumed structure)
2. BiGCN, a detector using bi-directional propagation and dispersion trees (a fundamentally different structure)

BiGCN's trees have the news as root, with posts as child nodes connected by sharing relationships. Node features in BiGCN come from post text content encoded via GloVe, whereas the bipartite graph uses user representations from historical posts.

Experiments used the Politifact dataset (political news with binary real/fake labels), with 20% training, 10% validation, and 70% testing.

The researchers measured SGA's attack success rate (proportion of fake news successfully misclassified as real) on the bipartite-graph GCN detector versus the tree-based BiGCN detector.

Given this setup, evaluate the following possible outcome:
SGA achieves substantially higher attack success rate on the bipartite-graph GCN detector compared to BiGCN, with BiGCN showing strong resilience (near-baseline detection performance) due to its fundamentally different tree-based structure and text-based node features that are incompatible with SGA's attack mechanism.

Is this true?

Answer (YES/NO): NO